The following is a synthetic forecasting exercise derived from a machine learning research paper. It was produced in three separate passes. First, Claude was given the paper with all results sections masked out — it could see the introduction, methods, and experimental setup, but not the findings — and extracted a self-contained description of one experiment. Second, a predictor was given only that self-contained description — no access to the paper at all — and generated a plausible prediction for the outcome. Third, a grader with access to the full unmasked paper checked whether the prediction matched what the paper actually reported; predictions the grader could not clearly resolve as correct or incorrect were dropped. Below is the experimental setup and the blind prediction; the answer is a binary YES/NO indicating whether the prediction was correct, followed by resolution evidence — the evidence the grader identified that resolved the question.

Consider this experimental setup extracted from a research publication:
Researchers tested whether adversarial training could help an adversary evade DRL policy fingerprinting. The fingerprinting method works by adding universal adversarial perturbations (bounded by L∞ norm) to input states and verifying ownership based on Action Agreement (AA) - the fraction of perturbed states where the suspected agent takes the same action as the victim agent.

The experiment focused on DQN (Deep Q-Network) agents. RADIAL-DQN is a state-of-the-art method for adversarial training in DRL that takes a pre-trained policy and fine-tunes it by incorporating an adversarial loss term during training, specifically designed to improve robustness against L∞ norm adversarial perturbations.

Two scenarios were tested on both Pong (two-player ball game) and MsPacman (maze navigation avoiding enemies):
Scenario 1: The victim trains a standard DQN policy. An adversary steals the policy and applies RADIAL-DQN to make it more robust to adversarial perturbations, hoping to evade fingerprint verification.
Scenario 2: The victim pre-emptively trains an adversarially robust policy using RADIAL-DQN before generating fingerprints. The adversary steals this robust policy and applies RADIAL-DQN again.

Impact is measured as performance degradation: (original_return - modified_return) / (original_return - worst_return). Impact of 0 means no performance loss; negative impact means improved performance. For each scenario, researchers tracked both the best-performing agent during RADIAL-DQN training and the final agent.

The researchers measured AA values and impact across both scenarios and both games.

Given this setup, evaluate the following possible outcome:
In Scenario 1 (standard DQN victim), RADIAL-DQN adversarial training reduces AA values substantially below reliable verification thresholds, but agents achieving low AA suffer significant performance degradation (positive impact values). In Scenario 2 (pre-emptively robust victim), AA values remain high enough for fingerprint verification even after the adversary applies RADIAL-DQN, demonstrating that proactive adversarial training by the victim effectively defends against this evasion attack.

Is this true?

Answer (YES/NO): NO